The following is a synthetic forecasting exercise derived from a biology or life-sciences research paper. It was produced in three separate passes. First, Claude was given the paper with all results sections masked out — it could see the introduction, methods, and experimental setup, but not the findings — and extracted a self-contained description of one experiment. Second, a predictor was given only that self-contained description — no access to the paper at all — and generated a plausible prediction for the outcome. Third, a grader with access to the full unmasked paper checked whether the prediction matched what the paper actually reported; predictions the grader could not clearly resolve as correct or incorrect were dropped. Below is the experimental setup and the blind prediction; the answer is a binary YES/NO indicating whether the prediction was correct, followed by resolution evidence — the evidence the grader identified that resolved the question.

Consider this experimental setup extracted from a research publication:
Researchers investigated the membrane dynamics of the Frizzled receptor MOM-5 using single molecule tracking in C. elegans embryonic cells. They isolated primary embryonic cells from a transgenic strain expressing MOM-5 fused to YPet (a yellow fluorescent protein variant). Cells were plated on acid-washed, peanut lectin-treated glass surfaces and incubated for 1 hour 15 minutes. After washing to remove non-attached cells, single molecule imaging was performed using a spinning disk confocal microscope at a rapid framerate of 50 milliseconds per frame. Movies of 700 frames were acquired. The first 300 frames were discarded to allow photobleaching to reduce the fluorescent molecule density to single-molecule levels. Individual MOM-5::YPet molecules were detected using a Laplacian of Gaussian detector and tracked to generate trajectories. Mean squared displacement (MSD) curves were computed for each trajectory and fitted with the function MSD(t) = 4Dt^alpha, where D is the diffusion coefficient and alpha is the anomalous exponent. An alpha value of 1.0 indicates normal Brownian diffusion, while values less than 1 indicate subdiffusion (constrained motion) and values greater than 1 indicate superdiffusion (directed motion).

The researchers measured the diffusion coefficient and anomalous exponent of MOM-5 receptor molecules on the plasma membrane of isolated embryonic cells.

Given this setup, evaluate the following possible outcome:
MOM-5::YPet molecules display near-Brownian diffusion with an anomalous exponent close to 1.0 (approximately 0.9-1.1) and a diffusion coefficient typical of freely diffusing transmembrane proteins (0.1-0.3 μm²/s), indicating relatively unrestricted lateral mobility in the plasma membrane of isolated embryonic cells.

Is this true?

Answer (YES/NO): YES